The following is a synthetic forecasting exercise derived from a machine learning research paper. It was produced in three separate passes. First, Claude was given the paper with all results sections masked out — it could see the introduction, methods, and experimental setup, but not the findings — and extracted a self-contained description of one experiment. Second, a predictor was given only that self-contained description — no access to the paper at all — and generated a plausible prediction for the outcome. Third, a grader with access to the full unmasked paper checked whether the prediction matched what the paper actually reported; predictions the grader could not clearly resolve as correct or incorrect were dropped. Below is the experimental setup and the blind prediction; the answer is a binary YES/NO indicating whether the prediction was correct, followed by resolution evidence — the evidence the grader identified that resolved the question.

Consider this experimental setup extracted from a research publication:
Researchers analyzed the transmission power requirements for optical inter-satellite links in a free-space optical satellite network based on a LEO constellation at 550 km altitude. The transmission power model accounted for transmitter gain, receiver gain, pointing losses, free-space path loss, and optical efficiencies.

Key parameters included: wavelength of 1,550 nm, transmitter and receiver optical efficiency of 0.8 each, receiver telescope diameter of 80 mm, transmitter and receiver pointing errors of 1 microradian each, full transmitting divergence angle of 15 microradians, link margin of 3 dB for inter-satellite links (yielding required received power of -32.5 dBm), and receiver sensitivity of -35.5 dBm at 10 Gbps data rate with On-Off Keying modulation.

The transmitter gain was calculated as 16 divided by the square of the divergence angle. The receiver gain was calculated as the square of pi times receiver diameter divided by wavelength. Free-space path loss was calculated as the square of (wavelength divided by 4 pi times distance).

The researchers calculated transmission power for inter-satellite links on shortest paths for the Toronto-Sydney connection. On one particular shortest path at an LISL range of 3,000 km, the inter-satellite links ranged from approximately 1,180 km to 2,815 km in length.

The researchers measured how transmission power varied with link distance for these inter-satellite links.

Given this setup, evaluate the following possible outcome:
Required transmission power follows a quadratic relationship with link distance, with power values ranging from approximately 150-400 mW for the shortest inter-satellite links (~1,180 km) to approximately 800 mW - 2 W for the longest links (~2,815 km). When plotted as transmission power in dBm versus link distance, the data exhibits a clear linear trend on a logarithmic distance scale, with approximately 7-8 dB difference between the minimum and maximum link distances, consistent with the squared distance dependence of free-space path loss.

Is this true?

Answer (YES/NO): NO